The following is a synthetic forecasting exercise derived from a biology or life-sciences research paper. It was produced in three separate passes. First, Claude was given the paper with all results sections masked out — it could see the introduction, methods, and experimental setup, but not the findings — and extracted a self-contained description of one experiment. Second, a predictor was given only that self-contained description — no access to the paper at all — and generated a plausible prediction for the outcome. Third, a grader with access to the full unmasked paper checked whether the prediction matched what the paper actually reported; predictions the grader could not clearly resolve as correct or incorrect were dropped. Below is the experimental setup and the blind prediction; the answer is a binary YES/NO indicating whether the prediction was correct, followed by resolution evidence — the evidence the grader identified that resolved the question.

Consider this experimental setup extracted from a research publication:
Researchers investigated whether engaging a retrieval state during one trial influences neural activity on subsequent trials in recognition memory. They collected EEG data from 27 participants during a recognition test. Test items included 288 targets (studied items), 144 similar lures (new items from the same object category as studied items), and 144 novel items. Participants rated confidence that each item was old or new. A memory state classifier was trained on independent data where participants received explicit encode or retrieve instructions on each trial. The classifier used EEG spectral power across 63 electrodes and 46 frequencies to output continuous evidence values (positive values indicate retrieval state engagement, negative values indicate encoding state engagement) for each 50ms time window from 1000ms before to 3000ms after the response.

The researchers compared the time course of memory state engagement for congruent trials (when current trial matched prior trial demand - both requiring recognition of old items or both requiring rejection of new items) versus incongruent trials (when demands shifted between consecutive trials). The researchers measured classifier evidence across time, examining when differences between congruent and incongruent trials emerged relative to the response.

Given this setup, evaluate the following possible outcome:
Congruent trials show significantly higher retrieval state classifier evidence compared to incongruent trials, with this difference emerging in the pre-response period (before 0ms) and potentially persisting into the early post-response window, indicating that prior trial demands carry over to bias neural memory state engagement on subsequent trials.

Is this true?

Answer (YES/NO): NO